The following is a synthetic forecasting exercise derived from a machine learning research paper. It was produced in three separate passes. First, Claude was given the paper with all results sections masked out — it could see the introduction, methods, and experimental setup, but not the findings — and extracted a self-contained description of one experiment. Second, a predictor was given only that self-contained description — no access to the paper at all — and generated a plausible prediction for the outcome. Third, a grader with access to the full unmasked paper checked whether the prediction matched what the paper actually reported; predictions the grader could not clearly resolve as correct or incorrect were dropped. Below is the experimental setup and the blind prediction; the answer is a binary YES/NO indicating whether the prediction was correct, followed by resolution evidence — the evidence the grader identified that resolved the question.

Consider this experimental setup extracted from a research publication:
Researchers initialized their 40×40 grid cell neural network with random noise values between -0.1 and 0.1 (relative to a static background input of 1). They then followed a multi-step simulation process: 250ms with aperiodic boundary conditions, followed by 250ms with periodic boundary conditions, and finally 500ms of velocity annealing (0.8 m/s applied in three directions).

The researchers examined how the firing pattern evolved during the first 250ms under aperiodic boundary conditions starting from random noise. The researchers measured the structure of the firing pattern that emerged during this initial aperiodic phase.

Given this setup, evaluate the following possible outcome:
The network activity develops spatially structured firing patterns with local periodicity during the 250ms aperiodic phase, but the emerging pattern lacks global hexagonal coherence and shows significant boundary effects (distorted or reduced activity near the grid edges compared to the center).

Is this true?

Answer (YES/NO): YES